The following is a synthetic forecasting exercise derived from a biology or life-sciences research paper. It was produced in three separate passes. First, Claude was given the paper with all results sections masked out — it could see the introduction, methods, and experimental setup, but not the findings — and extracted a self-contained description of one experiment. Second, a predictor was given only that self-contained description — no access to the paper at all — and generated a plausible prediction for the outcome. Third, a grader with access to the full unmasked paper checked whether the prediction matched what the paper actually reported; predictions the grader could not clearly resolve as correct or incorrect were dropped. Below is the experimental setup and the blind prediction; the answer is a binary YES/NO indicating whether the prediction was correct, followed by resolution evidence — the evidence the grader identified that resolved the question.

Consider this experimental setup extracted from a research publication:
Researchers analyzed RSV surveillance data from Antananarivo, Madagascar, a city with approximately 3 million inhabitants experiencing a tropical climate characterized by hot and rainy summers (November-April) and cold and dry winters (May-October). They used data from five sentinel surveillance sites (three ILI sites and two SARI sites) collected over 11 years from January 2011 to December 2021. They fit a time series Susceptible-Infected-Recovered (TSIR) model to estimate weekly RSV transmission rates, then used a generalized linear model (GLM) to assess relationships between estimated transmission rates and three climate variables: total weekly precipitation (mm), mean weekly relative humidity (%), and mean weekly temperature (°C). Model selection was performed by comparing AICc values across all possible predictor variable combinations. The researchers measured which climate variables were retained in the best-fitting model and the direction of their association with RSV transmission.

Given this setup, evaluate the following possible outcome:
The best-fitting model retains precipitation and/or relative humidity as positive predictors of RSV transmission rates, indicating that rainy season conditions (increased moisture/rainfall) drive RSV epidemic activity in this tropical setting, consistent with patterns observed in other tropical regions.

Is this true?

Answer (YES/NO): NO